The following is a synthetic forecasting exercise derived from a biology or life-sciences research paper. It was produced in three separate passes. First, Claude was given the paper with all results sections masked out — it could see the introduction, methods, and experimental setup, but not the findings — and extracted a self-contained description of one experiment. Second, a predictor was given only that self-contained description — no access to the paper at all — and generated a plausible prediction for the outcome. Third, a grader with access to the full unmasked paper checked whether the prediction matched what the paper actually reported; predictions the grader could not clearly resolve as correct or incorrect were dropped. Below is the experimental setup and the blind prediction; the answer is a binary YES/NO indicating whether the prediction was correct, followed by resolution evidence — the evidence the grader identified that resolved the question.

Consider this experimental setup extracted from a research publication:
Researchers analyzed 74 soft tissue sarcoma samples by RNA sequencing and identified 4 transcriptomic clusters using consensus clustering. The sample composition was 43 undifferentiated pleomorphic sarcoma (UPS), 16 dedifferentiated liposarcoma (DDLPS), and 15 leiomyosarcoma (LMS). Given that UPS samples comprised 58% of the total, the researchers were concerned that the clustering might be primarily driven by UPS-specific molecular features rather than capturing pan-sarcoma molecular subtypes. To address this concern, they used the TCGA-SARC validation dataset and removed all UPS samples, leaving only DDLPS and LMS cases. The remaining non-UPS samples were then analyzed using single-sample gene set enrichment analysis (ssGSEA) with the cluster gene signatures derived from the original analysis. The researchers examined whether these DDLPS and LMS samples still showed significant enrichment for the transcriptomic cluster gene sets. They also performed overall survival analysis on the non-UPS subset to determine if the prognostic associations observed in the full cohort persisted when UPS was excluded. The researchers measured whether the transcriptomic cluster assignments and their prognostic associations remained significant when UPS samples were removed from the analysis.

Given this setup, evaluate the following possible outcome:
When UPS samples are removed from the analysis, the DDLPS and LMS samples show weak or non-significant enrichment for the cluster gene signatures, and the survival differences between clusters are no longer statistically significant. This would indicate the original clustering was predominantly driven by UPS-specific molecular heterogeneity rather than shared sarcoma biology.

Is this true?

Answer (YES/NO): NO